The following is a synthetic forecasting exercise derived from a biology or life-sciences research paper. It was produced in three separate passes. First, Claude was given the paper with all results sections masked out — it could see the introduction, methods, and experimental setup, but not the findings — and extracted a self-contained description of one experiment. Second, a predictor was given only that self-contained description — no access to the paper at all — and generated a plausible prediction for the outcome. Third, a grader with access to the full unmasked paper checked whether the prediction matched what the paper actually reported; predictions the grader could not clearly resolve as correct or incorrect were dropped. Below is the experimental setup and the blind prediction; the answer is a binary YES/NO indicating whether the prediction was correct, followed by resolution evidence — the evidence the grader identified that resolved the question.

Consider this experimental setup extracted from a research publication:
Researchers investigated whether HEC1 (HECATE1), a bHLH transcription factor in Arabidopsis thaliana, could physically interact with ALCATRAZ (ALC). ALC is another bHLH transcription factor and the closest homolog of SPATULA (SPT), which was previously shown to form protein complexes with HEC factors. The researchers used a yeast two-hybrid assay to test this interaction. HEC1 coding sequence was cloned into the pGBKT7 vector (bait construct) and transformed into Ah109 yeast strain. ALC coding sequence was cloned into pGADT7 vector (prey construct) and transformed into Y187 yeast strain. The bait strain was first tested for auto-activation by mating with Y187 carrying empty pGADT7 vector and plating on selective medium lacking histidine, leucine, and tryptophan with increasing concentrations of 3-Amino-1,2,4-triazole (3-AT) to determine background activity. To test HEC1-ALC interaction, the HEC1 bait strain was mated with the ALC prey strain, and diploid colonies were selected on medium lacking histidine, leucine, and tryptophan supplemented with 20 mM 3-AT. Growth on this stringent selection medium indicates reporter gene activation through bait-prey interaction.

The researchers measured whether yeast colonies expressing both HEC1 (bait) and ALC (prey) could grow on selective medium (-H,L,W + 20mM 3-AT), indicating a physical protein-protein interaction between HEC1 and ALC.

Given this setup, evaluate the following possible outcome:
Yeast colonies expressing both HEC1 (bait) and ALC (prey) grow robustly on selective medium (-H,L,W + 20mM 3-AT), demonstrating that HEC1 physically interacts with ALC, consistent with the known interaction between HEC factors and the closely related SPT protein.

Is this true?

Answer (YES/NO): YES